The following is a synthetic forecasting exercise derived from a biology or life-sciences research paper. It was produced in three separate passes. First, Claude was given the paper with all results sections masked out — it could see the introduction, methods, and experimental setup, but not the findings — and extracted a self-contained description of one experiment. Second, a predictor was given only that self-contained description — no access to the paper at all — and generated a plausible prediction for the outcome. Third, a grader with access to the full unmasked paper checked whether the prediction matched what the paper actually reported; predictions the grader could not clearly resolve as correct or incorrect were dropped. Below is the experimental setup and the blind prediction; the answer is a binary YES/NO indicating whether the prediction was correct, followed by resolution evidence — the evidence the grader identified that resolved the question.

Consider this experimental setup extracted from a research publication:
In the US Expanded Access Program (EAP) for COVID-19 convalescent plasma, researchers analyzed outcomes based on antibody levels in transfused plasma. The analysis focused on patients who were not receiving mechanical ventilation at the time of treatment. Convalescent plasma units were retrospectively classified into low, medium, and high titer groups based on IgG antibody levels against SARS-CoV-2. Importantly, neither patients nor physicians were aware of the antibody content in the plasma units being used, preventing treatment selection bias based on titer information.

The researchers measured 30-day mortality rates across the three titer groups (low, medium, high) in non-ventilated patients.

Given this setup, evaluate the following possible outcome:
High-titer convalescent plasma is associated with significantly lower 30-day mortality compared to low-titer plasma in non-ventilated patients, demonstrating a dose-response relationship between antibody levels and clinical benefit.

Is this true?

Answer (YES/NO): YES